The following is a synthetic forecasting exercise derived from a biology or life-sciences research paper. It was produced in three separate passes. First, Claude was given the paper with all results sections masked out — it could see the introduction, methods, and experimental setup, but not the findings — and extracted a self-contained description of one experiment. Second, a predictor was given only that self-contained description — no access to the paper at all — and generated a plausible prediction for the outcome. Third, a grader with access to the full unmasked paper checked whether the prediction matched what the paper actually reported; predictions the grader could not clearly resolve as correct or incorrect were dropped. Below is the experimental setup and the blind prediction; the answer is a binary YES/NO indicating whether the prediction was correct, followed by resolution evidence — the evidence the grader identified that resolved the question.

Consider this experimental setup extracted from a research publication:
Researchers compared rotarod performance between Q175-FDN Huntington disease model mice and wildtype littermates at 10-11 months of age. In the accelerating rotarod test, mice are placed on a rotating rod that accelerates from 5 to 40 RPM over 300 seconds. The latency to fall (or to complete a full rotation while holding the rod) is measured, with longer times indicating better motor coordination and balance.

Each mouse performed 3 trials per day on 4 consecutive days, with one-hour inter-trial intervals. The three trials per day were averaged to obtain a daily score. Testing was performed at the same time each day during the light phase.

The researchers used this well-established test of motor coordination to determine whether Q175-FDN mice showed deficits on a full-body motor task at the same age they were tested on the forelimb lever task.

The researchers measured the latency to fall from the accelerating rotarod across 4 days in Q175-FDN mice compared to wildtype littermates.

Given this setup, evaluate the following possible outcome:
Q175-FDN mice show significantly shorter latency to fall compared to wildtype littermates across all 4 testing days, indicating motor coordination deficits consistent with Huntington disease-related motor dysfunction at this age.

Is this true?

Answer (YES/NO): YES